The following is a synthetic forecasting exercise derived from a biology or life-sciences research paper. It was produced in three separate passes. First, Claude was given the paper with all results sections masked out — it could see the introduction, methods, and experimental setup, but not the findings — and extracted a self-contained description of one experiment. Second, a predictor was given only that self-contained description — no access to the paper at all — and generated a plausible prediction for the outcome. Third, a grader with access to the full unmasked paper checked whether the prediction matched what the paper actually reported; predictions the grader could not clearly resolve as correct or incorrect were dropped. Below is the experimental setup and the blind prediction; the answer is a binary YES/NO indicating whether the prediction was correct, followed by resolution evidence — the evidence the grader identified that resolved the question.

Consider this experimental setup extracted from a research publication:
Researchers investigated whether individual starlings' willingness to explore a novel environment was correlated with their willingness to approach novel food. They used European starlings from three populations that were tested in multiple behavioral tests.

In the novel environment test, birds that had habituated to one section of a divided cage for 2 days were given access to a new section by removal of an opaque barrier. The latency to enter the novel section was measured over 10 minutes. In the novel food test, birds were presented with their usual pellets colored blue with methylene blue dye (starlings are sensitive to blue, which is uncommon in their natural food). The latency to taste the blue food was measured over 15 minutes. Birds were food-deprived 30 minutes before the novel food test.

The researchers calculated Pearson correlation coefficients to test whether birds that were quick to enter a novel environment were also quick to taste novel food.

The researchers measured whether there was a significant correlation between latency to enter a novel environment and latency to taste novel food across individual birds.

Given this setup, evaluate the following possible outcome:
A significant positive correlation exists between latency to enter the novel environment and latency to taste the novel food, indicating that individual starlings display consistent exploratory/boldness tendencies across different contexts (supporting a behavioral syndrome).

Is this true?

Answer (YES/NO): NO